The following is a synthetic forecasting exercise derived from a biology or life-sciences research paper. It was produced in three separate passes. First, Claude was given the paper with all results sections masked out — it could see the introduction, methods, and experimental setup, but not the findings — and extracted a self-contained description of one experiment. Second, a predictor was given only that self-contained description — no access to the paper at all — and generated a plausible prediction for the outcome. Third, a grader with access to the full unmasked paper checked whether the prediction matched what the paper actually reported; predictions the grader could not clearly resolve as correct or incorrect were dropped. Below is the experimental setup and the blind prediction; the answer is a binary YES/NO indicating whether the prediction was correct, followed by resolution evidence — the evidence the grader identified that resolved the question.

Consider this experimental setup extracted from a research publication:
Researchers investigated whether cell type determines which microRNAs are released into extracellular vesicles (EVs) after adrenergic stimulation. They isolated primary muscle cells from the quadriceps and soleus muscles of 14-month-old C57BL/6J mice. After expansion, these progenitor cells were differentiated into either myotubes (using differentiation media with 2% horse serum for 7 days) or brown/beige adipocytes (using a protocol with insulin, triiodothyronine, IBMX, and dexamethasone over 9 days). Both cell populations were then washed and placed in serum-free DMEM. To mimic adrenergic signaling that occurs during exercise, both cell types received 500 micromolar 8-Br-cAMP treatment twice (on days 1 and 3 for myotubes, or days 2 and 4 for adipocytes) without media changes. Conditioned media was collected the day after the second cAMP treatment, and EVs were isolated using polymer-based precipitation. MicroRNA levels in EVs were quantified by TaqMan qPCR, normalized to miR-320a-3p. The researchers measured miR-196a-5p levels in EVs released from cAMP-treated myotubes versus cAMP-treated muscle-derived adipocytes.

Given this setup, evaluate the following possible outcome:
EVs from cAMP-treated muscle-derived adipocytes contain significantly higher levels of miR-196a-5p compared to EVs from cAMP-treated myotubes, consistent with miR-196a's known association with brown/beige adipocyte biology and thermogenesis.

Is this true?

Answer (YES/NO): NO